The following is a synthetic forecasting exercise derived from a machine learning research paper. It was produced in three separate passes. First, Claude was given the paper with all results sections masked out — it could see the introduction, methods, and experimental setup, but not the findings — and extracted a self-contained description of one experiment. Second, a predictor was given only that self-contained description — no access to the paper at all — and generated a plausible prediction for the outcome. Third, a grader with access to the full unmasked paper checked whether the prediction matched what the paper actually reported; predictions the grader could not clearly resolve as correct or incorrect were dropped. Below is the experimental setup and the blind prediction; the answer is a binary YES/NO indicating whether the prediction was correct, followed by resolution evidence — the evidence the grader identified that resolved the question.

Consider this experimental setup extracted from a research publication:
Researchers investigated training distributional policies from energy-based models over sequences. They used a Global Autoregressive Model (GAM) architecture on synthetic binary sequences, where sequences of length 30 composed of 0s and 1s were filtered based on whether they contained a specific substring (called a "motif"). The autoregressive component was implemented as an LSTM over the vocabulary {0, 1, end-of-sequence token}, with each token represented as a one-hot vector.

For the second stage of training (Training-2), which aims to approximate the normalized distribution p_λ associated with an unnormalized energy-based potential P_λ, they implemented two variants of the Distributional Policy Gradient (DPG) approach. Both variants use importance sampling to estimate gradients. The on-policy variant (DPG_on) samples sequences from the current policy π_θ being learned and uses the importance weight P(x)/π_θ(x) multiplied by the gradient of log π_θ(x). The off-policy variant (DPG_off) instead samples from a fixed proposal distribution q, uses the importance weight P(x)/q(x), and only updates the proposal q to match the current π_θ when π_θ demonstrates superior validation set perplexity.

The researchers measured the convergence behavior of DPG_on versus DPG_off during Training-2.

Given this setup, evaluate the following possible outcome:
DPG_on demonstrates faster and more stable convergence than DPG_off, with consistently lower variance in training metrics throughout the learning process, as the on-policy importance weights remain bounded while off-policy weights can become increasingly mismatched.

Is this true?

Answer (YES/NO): NO